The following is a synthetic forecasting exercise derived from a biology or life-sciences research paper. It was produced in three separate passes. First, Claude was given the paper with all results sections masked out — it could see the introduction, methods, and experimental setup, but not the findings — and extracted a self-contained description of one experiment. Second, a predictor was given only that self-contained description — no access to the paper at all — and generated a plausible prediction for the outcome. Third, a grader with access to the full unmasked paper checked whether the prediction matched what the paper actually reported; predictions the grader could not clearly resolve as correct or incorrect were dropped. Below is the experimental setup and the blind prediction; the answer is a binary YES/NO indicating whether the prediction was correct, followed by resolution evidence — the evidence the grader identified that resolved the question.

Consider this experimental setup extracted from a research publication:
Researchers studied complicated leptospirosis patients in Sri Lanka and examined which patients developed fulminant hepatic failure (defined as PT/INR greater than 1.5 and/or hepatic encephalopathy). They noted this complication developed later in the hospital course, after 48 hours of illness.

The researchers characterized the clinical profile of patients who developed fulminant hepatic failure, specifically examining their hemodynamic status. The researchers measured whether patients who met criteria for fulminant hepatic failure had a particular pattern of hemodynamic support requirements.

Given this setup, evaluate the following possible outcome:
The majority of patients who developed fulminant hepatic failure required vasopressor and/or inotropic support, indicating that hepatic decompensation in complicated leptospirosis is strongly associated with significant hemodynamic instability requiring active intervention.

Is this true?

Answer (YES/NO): YES